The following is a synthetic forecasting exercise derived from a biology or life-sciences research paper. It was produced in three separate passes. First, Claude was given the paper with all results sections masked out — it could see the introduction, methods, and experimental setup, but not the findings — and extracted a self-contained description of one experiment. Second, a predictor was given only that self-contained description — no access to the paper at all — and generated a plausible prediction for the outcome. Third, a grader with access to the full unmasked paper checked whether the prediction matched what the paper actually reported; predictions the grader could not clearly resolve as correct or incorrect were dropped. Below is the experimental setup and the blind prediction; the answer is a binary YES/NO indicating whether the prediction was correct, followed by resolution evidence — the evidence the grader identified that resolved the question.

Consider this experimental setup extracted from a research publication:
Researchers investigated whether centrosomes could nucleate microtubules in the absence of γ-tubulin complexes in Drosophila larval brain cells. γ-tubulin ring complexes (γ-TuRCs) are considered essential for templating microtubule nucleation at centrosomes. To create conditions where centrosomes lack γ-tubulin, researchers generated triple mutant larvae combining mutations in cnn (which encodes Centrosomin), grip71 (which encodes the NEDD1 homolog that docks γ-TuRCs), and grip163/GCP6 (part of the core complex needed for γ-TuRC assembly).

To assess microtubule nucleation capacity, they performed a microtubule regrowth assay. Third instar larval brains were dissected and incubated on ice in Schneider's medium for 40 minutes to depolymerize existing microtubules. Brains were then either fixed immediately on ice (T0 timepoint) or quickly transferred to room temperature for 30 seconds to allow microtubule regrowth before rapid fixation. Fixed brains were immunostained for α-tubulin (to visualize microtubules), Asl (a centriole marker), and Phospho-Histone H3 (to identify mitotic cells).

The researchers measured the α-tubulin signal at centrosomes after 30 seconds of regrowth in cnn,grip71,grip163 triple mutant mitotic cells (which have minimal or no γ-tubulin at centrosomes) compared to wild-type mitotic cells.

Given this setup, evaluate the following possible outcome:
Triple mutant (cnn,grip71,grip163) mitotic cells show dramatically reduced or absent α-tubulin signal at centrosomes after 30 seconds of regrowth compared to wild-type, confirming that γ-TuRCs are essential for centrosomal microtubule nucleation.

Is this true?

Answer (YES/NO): NO